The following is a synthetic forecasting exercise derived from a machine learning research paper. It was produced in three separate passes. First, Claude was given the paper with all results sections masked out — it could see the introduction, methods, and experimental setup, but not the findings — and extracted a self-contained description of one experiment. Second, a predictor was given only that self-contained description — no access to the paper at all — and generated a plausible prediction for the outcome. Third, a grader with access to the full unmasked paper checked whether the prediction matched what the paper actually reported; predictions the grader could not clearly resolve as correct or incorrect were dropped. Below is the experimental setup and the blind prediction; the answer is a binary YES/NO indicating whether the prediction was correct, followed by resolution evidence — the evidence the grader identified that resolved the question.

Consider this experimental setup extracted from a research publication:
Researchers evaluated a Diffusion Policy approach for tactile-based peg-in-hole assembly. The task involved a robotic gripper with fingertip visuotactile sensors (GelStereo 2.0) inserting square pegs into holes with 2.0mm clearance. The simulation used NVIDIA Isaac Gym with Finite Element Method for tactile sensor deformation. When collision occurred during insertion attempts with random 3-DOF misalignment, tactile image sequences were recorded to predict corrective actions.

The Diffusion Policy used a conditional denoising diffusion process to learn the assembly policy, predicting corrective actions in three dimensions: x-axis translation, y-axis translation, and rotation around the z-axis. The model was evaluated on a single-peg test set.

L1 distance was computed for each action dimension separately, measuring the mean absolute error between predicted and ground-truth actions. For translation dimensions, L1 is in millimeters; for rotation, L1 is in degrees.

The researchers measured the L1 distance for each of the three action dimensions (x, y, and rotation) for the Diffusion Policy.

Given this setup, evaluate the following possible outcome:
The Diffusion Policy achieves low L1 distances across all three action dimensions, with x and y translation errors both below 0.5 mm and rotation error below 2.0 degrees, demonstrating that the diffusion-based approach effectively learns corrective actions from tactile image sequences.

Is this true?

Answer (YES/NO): YES